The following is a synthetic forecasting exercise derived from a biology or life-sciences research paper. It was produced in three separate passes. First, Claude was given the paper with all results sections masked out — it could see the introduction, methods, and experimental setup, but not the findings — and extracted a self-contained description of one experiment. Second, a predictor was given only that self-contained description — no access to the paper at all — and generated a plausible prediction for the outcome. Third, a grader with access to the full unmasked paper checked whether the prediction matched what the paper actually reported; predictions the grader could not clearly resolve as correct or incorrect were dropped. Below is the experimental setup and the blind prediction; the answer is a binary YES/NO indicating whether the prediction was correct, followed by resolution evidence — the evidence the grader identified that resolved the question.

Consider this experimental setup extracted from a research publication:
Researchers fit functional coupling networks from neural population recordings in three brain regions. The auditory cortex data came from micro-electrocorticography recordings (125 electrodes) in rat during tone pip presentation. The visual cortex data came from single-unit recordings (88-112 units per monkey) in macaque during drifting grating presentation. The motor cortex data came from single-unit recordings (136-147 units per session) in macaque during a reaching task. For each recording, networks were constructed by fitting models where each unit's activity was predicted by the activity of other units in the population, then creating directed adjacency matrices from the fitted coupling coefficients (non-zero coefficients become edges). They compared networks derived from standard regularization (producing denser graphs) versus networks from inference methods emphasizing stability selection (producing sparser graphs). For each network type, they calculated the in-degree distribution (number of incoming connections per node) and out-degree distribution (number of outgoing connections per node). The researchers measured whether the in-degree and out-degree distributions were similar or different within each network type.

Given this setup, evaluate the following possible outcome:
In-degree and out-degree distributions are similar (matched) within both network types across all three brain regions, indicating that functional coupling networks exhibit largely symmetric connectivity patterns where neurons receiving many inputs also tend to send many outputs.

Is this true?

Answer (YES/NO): NO